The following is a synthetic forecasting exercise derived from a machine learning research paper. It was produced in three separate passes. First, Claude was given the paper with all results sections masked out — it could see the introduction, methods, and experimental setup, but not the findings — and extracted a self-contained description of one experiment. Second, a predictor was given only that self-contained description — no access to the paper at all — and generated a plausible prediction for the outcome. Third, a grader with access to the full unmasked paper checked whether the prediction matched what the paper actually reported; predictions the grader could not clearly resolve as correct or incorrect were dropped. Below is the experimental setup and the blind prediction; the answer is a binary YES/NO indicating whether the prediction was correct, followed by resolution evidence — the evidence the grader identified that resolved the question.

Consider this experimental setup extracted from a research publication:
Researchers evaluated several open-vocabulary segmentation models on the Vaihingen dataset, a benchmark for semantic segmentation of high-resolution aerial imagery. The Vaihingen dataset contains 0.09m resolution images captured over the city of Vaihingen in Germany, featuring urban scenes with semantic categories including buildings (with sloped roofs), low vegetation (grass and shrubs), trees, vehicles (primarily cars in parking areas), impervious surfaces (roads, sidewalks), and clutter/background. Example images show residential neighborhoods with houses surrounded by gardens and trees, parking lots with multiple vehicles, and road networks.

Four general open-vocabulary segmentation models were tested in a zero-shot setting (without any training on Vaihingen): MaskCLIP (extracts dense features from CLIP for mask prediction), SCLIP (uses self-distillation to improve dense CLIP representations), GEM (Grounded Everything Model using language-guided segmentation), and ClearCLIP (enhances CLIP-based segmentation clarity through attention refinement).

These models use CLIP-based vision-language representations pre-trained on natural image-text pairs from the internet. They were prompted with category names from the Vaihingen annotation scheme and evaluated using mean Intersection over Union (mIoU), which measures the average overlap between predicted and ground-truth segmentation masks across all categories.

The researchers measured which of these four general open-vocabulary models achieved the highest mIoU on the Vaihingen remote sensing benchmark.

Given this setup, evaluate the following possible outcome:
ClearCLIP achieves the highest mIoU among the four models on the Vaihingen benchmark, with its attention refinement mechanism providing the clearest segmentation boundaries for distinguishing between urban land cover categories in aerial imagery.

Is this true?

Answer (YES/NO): NO